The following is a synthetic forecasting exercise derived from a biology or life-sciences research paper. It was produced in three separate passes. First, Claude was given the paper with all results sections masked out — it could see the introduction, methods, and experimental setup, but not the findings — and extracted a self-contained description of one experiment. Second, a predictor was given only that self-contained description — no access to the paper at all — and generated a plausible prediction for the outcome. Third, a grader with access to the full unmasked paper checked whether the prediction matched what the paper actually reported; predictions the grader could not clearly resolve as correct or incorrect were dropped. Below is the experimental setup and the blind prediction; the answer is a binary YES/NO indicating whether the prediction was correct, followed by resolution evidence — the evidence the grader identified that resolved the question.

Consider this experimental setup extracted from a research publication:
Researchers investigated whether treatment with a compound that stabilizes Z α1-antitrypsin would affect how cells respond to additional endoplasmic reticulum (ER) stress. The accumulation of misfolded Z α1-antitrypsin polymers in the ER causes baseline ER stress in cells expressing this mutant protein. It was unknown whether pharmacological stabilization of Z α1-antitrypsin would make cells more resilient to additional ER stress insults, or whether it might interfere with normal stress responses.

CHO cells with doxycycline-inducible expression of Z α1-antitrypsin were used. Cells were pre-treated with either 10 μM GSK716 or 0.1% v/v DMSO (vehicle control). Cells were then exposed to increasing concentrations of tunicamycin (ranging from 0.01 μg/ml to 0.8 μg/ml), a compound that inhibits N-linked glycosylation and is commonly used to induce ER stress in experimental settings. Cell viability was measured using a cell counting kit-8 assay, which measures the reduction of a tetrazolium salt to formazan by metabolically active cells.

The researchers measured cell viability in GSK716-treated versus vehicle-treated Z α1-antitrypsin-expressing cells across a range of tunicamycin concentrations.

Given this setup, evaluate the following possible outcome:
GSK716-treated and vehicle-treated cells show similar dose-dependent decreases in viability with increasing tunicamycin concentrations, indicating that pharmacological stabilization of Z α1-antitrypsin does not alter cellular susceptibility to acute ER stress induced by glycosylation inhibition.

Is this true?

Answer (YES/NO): NO